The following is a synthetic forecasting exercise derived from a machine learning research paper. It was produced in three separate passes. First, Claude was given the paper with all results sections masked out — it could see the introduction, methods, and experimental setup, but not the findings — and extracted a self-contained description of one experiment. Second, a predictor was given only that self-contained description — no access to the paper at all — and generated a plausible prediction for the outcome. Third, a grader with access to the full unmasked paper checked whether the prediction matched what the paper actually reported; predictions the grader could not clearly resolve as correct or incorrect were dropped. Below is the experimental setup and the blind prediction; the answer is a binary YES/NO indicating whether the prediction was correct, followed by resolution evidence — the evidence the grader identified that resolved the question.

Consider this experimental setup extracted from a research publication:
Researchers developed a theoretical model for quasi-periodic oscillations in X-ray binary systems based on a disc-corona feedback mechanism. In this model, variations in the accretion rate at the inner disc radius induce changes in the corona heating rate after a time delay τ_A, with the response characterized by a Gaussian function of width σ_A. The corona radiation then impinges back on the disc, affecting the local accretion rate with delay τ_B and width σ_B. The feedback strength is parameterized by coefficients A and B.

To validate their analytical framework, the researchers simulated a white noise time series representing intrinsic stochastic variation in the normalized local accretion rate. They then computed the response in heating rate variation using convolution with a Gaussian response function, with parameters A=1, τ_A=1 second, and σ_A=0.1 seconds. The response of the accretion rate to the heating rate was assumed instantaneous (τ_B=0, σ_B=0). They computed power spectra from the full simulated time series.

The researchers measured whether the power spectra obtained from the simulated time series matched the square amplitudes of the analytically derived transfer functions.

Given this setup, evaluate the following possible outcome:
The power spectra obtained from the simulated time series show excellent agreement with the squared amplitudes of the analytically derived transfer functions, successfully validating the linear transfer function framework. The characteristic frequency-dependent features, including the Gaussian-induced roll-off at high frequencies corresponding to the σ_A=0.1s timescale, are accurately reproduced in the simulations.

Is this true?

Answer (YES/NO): YES